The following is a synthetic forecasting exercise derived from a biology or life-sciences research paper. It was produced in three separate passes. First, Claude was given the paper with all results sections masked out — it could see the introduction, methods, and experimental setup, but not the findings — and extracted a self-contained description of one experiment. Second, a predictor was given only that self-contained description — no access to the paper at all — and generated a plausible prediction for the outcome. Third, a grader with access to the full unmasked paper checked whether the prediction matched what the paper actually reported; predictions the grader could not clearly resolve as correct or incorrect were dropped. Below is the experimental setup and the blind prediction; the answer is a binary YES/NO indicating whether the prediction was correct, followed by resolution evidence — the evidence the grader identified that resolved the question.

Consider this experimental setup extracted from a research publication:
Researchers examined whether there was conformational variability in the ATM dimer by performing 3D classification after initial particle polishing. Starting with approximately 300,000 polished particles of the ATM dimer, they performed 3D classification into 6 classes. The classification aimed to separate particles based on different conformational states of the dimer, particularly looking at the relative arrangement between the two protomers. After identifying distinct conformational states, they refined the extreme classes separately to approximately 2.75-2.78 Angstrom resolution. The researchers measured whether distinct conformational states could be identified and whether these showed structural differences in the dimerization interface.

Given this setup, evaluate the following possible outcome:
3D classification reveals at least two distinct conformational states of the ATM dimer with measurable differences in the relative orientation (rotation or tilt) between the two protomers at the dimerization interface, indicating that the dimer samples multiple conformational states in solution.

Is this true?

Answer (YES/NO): NO